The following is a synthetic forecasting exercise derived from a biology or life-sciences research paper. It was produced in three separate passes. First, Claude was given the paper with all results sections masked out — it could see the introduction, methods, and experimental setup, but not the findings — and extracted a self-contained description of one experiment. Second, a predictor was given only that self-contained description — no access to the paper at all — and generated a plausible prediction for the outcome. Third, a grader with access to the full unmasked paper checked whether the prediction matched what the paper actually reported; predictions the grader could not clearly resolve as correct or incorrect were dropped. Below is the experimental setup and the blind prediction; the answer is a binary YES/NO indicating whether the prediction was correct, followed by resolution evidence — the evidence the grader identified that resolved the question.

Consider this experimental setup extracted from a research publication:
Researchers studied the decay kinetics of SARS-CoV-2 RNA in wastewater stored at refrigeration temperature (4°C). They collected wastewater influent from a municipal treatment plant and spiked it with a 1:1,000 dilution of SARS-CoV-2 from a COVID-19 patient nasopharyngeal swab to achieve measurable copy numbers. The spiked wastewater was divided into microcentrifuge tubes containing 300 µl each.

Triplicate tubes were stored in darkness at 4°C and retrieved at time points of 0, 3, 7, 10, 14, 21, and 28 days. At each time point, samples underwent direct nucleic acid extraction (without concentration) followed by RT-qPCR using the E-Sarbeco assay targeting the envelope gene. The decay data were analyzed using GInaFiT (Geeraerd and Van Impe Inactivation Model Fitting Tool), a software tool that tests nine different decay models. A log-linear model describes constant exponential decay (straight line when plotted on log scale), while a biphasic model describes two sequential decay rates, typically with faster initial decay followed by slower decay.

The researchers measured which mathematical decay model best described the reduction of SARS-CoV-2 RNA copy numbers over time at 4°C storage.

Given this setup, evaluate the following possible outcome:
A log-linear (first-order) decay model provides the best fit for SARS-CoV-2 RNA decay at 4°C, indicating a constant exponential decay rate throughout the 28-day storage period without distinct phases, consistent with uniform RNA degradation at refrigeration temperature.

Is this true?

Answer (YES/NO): YES